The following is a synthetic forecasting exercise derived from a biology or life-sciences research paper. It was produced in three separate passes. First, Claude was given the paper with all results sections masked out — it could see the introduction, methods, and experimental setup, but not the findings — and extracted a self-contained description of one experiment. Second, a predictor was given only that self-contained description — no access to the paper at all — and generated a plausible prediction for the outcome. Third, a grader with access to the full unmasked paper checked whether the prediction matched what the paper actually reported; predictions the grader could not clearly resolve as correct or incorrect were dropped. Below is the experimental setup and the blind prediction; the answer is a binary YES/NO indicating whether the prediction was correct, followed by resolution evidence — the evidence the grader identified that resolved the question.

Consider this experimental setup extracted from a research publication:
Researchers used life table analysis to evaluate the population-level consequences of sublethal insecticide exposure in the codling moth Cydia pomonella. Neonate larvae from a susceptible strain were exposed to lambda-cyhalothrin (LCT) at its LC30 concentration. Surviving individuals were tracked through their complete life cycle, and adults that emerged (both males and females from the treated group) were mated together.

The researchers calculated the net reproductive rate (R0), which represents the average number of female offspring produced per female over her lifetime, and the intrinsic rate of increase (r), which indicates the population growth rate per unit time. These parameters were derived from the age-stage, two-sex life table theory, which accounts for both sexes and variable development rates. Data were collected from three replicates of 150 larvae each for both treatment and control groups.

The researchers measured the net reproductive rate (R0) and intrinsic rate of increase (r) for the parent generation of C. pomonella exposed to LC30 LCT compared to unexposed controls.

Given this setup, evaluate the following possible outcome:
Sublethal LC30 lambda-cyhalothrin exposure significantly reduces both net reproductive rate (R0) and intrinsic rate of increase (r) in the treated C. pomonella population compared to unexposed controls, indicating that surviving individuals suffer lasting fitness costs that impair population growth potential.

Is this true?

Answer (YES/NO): NO